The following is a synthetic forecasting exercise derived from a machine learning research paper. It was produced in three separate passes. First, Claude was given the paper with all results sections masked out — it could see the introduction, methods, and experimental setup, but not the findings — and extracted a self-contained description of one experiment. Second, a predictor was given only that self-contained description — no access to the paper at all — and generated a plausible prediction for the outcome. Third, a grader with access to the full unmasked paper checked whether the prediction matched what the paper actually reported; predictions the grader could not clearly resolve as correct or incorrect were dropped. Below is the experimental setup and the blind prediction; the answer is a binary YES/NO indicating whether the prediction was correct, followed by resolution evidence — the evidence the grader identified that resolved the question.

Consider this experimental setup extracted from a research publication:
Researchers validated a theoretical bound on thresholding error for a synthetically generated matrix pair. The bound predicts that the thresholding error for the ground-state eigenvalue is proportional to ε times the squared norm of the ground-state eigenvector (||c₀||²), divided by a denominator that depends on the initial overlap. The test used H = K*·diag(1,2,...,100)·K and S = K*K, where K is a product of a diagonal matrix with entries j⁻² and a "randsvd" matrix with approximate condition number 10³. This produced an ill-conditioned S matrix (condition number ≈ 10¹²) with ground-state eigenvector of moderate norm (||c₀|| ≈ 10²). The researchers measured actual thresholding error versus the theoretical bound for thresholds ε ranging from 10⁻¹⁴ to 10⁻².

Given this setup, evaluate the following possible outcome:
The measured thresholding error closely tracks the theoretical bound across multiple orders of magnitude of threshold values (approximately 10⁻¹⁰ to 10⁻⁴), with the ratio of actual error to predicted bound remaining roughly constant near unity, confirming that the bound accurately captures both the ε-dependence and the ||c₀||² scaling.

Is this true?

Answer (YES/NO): NO